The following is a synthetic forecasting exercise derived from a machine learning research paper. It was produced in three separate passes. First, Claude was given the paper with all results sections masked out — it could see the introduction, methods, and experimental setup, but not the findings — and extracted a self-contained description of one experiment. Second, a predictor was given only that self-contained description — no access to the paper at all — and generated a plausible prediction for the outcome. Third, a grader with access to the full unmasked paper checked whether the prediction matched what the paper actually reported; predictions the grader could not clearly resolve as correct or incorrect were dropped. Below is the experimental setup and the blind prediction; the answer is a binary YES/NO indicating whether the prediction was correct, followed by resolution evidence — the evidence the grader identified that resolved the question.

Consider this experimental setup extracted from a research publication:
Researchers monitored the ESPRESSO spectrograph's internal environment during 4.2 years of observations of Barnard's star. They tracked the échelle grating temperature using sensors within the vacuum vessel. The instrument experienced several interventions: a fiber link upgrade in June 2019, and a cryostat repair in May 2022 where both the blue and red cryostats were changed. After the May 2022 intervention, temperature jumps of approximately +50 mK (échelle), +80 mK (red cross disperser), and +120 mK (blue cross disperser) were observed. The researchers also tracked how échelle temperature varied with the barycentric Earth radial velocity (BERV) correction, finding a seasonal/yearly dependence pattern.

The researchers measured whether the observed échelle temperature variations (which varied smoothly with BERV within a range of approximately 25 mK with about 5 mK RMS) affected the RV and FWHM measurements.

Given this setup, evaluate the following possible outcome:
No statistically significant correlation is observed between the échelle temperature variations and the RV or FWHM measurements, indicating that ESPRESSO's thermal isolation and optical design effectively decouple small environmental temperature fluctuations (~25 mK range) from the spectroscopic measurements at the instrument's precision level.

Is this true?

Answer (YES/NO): YES